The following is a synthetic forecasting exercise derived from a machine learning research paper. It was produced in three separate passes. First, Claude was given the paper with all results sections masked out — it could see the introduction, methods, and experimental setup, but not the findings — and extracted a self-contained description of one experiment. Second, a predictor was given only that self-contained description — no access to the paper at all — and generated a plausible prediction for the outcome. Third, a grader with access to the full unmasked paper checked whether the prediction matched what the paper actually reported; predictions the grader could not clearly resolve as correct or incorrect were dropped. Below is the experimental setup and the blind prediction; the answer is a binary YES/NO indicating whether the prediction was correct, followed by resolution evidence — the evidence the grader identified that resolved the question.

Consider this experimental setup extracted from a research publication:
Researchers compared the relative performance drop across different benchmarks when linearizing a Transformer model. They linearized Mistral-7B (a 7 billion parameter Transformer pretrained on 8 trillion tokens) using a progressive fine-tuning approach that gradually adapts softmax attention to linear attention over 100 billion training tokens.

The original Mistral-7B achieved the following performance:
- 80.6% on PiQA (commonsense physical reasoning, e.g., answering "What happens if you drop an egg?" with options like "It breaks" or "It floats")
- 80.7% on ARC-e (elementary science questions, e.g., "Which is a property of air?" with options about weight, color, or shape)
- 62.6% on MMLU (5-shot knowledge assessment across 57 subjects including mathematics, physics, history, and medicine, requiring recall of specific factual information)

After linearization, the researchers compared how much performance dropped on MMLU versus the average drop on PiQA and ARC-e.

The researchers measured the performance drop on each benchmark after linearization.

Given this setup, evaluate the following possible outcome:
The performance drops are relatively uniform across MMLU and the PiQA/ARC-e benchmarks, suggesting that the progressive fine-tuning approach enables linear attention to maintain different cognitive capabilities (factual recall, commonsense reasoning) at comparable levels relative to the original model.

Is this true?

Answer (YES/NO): NO